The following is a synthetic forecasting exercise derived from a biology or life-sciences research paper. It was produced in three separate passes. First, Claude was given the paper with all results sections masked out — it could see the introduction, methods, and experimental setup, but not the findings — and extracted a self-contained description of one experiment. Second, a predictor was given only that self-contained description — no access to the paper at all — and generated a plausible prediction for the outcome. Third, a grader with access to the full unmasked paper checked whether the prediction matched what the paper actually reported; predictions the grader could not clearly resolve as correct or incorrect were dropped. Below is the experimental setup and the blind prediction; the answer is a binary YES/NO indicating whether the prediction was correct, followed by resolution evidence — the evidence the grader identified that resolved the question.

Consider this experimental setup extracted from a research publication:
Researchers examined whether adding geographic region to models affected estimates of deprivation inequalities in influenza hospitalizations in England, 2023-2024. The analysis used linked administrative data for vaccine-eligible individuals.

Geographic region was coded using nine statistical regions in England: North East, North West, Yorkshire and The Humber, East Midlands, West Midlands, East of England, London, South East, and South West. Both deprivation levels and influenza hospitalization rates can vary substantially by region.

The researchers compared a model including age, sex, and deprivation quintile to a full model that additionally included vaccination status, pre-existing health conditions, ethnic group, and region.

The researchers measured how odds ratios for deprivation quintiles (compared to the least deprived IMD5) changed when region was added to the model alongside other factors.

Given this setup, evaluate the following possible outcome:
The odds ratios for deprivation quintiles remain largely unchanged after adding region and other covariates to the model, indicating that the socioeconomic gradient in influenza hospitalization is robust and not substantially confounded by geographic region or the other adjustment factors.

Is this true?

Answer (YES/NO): NO